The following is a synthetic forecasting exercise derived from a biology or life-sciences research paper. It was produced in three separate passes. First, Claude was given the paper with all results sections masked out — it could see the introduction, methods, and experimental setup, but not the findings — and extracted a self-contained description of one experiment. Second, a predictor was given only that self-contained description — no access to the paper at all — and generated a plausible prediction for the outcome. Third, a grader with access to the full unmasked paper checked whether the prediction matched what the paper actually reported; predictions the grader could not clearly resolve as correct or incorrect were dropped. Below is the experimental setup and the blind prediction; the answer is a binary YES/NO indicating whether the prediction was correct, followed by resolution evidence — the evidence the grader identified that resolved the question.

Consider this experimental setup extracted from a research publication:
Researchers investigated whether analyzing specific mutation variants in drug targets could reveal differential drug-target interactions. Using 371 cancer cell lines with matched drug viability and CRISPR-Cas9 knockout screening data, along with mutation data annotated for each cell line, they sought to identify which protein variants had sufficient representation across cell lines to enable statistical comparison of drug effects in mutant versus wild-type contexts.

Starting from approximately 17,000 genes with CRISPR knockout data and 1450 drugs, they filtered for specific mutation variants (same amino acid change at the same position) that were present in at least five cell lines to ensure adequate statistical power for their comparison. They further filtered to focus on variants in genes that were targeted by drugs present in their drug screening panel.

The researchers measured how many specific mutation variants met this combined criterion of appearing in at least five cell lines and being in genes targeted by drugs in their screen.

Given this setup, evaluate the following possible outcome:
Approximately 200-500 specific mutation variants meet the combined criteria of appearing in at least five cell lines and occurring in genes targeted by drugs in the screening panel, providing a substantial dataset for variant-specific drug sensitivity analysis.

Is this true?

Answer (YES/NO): NO